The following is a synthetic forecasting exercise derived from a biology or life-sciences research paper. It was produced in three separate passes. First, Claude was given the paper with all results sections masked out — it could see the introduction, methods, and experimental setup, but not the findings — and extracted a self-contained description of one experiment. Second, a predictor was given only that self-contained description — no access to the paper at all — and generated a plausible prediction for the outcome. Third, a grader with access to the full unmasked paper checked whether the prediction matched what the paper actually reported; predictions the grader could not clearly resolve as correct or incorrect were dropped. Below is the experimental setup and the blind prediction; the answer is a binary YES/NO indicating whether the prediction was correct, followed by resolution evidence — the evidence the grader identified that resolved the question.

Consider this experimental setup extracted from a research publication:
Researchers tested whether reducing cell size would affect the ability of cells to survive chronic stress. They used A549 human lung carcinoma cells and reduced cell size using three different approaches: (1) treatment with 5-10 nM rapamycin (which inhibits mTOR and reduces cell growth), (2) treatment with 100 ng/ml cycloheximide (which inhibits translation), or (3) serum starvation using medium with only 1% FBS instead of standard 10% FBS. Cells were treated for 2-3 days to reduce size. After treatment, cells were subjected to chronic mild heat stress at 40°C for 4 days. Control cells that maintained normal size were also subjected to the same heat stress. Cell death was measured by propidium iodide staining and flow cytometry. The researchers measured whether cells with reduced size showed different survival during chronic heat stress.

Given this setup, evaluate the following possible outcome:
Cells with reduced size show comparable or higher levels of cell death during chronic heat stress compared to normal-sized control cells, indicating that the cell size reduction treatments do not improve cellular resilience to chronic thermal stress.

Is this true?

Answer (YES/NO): YES